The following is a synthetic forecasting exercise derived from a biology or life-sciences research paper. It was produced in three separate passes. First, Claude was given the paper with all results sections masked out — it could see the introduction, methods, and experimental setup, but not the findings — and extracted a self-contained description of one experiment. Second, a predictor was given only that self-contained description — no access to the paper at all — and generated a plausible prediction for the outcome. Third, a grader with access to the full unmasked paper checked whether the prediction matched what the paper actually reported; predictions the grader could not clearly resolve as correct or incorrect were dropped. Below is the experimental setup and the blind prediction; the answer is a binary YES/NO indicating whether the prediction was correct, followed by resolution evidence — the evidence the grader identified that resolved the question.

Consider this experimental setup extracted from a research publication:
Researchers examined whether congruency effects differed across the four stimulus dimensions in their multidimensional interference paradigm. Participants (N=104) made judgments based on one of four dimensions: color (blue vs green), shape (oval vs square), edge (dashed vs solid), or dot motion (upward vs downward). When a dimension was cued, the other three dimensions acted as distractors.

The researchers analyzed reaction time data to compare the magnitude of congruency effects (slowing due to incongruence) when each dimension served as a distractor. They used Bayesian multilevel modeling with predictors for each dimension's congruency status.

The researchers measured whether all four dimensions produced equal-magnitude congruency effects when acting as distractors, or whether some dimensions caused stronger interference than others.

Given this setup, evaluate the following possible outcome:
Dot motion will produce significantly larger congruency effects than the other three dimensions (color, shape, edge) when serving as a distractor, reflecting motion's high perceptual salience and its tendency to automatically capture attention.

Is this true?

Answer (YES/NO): NO